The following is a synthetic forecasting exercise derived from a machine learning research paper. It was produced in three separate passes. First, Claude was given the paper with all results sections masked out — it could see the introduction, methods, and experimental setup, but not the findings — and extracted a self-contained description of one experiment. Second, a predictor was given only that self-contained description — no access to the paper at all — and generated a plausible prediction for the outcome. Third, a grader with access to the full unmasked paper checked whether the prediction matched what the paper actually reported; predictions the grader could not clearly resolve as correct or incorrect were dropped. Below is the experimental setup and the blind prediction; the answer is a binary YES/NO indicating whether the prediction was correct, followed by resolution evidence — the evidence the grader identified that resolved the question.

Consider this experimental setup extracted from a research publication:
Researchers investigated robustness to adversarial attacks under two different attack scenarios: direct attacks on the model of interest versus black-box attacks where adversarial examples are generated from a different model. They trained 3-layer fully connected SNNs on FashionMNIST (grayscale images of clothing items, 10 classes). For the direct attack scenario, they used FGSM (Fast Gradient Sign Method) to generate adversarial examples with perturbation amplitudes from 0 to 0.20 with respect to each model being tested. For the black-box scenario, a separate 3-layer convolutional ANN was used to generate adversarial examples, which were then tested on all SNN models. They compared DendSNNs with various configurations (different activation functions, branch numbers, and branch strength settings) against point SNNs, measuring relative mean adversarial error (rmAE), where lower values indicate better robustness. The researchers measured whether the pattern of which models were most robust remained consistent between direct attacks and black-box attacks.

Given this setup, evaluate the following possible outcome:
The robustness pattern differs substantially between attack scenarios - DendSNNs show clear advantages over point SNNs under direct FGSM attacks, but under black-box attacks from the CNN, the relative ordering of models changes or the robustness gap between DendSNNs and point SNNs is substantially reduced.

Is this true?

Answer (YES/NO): NO